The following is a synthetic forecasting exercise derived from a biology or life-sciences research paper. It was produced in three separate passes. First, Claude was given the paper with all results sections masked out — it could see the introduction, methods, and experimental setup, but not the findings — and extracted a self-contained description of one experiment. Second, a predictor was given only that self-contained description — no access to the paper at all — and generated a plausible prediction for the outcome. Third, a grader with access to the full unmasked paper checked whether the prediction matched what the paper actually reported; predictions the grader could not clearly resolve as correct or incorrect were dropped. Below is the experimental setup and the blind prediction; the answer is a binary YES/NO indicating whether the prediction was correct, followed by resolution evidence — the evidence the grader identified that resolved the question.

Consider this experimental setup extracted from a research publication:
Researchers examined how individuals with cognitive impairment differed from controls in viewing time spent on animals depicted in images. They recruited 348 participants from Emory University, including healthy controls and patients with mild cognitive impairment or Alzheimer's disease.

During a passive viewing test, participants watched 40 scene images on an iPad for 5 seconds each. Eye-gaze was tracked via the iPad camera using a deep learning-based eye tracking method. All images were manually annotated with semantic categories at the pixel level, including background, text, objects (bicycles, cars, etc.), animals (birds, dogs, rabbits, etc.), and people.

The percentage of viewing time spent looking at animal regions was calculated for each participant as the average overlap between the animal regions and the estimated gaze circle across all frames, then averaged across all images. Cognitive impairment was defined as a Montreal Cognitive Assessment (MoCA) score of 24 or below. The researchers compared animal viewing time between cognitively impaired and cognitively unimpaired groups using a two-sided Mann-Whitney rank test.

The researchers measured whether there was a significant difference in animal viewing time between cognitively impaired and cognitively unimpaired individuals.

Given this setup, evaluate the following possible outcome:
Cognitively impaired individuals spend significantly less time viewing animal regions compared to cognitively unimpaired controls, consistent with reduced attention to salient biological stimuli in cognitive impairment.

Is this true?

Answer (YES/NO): YES